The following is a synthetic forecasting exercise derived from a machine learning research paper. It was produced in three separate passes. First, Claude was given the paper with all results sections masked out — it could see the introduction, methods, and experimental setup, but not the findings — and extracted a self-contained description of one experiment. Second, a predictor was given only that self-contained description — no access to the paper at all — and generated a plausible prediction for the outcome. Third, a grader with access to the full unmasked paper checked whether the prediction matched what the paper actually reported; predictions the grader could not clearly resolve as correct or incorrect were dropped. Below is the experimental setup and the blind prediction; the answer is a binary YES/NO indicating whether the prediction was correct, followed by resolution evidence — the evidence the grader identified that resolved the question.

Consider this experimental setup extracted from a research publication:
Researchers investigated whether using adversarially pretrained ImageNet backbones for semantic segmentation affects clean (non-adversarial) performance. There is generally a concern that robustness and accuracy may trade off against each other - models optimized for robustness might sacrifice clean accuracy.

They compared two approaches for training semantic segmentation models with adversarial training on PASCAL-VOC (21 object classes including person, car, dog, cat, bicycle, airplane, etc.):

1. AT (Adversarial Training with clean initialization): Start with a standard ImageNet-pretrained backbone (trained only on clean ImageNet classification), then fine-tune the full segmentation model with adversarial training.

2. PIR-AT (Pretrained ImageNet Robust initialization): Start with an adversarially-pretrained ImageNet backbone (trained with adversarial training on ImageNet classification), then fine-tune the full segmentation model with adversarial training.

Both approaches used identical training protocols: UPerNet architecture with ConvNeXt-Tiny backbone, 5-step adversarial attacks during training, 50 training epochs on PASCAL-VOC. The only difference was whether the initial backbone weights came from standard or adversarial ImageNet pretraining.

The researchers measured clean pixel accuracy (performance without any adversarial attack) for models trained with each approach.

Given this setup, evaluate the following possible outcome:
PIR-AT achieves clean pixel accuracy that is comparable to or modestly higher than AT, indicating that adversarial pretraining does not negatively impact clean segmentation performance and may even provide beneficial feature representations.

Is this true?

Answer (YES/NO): YES